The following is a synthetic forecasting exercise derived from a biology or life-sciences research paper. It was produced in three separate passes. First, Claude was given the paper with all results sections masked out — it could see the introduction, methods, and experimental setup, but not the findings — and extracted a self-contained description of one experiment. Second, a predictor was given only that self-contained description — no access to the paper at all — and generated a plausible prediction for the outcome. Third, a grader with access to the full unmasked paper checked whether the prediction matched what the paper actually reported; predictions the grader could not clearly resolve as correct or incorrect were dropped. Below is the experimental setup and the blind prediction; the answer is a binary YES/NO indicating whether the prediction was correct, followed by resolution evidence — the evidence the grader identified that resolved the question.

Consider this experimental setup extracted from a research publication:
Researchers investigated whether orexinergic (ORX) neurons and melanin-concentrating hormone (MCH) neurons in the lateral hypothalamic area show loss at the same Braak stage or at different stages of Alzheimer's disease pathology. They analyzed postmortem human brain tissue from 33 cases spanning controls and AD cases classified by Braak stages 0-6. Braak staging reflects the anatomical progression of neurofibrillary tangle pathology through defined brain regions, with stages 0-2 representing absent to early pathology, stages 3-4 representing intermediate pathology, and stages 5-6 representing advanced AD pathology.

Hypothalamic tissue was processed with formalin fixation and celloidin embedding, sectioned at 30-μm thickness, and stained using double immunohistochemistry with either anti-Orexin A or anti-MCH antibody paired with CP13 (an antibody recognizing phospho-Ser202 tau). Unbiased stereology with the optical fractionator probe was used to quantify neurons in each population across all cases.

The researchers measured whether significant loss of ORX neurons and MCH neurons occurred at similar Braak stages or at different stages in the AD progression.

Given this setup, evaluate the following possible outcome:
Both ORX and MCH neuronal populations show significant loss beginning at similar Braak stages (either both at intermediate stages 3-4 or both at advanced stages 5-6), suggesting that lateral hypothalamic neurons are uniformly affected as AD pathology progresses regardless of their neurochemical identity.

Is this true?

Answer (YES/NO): NO